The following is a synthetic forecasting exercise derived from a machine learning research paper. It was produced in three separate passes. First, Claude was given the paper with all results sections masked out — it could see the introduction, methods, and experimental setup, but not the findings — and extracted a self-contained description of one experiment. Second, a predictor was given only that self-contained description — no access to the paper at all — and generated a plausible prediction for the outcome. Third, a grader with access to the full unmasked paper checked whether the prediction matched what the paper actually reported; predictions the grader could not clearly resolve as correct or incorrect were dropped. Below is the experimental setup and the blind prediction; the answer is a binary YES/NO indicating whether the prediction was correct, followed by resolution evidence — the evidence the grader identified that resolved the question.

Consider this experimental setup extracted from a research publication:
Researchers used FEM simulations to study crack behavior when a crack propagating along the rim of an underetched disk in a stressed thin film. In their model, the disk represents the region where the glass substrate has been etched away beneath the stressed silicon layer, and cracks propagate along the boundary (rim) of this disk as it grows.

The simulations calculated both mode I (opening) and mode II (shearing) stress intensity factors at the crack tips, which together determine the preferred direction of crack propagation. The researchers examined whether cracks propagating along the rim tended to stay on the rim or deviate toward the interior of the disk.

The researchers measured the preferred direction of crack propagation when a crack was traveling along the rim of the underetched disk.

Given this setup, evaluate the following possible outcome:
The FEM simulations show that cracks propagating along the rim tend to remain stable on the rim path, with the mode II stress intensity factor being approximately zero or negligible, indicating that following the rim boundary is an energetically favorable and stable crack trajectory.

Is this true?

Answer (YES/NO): NO